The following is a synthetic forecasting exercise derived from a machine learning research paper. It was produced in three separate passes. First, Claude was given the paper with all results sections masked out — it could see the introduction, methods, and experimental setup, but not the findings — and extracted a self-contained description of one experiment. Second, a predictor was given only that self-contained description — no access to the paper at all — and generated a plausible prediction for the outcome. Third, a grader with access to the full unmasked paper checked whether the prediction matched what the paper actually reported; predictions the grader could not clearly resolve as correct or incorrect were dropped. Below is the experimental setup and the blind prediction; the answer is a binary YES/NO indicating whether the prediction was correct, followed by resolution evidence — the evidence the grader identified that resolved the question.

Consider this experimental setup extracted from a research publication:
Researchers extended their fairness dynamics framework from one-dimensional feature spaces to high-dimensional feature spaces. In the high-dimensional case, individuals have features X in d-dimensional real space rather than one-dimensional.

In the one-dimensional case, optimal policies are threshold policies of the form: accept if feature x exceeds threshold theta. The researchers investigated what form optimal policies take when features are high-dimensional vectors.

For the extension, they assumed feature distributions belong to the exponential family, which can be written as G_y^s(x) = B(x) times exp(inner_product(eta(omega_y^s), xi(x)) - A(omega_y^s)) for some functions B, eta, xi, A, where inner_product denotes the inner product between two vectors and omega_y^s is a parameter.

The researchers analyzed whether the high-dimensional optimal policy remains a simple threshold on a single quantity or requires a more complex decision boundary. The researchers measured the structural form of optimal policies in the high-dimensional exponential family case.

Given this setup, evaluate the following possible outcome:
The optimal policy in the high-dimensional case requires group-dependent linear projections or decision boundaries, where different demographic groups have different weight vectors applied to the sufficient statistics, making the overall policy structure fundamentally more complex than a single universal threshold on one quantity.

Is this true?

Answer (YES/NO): NO